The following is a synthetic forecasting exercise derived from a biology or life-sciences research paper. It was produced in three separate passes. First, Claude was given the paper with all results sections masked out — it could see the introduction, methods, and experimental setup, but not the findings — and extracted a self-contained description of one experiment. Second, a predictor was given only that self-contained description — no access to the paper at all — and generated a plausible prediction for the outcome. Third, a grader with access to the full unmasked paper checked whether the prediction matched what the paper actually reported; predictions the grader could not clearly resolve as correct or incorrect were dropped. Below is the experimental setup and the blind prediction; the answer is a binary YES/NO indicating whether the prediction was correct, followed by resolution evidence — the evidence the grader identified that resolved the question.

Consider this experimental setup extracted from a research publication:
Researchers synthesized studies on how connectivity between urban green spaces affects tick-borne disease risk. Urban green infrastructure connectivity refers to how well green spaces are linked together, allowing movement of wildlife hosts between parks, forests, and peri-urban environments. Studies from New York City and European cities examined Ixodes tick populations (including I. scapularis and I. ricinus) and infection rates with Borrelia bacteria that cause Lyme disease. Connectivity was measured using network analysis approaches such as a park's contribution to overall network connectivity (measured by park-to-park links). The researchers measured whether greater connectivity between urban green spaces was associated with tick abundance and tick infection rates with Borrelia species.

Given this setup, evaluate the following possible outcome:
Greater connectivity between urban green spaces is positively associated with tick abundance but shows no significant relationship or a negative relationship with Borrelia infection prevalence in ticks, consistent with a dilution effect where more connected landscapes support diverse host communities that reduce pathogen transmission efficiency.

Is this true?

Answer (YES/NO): NO